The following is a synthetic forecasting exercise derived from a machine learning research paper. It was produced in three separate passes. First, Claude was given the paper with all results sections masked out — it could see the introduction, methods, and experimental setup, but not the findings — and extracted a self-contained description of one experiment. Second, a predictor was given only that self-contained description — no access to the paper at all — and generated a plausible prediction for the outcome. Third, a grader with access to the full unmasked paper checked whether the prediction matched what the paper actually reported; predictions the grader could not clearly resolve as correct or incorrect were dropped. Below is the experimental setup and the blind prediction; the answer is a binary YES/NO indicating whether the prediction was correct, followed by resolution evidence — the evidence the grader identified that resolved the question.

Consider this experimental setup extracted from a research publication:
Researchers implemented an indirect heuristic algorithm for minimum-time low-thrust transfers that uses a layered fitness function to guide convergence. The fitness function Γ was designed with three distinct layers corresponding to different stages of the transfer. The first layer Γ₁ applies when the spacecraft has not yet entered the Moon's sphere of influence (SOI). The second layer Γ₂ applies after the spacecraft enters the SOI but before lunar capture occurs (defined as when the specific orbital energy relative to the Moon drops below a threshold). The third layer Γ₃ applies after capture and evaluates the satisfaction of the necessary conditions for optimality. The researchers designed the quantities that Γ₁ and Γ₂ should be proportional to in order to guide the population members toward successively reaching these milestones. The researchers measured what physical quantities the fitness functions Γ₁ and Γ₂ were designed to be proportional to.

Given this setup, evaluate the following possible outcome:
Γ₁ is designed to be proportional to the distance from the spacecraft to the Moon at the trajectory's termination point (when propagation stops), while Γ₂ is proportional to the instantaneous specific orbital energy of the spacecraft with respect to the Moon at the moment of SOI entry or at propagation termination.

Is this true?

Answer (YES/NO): NO